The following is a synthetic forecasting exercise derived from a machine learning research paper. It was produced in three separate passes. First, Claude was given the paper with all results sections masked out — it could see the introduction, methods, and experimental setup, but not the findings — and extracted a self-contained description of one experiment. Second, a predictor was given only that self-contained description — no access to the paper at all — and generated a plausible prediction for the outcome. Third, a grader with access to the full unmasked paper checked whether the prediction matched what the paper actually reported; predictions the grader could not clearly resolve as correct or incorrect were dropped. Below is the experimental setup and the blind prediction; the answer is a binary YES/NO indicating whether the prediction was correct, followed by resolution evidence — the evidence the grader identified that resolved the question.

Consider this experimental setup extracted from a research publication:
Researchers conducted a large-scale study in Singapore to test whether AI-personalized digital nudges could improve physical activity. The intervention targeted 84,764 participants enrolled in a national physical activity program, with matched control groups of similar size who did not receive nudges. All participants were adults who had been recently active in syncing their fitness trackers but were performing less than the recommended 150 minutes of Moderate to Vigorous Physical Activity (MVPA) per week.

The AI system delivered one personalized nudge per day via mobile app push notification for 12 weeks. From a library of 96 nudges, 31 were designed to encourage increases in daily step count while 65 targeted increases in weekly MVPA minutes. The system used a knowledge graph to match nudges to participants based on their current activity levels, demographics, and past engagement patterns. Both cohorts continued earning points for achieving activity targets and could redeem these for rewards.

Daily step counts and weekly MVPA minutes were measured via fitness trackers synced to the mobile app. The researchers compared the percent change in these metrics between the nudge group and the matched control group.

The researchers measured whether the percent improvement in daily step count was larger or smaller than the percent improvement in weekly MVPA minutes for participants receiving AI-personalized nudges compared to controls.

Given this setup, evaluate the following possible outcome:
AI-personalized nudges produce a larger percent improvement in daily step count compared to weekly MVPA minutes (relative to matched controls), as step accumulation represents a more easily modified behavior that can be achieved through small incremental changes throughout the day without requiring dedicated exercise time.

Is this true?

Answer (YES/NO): NO